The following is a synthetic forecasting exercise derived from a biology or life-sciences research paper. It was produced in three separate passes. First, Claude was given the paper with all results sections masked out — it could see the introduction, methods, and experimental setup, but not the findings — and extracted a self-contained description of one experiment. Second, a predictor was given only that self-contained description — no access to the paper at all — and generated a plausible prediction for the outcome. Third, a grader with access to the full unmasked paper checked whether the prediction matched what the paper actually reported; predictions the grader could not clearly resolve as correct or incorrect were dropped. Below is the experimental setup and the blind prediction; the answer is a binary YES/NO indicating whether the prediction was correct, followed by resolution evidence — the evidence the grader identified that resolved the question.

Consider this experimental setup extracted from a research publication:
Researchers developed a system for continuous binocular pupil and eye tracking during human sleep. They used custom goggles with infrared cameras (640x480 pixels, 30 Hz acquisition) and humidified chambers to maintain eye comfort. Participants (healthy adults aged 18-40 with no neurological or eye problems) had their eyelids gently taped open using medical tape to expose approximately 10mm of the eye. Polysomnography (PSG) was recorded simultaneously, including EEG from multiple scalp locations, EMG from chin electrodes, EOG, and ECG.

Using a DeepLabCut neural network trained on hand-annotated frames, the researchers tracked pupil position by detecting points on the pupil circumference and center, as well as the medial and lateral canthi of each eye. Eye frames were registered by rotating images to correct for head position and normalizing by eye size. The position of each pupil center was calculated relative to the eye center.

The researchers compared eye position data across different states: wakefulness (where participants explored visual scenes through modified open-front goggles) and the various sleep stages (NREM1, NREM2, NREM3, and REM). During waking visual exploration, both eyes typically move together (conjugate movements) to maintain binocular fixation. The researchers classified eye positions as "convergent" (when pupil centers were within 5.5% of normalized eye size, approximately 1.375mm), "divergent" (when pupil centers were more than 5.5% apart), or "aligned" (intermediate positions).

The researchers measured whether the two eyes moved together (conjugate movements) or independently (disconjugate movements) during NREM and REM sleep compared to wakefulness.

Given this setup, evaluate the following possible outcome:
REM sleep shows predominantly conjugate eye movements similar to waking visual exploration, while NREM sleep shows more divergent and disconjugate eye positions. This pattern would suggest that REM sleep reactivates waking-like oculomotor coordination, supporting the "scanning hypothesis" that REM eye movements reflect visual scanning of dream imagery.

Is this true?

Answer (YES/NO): NO